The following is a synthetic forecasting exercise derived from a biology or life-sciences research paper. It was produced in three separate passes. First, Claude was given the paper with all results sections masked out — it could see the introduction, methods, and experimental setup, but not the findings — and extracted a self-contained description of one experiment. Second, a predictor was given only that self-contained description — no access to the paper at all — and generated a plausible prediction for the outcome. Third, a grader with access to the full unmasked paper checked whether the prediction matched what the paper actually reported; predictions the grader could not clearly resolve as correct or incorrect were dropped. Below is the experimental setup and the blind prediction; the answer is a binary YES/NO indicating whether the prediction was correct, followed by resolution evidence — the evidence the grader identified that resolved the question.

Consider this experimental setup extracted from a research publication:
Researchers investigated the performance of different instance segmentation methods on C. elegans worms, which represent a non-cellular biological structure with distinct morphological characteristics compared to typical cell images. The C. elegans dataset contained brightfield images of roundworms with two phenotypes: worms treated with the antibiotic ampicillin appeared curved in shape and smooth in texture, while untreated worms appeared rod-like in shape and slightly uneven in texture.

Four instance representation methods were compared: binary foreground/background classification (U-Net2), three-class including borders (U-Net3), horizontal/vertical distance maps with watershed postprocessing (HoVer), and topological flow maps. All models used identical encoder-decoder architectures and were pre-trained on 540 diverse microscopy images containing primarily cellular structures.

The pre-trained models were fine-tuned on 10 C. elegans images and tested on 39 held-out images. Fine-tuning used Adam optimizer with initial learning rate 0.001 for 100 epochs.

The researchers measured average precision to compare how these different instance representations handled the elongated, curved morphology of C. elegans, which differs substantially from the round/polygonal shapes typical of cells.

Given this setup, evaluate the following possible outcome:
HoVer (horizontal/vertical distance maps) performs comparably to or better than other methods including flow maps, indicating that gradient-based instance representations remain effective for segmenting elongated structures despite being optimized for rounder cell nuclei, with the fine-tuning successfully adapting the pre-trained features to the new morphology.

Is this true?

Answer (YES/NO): NO